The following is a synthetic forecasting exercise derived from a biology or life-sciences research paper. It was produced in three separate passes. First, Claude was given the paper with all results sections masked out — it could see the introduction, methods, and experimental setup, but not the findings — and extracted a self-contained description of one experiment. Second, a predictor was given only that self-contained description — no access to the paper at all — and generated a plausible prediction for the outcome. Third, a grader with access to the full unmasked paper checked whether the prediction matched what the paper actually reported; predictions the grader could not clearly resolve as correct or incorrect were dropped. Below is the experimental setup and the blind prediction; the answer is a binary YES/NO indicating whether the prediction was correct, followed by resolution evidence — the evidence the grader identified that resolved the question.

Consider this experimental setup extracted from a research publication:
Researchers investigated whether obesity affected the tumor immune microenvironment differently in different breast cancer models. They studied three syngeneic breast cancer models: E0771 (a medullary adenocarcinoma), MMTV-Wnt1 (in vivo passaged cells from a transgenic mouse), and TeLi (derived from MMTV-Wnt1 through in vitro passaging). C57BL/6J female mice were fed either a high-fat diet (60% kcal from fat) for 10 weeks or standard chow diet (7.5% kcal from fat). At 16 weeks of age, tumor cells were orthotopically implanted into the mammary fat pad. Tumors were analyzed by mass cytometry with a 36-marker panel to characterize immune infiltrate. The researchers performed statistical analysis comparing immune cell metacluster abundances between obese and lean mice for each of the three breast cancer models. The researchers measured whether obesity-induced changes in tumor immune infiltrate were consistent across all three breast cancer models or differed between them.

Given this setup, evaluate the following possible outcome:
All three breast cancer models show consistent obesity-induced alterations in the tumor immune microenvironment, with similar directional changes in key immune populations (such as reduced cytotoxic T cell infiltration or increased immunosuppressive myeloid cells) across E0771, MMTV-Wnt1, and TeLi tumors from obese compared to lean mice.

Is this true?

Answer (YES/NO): NO